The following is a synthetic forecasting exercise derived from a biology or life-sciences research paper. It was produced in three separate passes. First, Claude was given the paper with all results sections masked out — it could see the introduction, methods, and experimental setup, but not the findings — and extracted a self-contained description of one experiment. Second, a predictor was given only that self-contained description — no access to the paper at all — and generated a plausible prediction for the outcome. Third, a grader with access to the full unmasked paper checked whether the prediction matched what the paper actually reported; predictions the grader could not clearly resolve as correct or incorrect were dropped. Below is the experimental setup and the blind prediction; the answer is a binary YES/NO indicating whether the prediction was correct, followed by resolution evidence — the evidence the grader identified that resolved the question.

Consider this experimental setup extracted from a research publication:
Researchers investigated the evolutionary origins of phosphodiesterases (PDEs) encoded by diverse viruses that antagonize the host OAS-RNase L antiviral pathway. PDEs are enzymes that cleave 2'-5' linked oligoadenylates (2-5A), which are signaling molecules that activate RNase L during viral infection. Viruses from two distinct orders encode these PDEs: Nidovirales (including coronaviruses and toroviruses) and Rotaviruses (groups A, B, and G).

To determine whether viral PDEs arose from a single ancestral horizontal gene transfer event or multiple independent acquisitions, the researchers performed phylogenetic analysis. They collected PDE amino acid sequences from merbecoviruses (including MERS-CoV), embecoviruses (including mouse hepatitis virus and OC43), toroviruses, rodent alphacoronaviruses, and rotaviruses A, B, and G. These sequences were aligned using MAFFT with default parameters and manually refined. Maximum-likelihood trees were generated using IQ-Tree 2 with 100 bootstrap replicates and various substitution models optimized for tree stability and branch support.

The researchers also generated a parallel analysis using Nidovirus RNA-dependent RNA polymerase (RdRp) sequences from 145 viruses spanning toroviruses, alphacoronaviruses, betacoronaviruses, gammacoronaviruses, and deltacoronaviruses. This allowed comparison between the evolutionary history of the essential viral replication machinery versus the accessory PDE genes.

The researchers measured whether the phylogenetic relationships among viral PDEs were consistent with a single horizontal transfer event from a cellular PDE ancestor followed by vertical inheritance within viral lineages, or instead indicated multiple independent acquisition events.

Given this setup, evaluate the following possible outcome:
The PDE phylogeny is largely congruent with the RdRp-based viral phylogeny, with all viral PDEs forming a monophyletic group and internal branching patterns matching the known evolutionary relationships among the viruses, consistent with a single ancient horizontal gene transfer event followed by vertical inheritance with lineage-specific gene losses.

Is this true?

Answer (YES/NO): NO